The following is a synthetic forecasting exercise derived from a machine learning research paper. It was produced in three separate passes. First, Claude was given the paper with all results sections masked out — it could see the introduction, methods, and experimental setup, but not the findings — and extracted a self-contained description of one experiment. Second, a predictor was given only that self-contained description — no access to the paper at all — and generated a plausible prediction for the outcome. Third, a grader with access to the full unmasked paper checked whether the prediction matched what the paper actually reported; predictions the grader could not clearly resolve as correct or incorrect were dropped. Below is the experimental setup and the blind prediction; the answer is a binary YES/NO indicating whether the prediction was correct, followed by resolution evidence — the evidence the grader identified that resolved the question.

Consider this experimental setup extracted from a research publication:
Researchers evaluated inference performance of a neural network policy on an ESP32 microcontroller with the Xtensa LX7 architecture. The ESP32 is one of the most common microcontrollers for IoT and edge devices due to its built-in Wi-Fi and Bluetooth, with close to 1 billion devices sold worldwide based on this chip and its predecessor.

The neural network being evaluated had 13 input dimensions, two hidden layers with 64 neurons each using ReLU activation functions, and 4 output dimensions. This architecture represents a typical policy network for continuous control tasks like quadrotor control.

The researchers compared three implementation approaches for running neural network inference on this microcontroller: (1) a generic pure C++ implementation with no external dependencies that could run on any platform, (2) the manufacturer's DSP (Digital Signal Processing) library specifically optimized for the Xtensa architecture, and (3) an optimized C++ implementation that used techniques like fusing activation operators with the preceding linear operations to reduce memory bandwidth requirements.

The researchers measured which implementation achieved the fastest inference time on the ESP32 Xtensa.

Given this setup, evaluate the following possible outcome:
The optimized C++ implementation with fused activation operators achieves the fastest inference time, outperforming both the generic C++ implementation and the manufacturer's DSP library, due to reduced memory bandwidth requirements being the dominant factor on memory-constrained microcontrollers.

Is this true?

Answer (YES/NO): NO